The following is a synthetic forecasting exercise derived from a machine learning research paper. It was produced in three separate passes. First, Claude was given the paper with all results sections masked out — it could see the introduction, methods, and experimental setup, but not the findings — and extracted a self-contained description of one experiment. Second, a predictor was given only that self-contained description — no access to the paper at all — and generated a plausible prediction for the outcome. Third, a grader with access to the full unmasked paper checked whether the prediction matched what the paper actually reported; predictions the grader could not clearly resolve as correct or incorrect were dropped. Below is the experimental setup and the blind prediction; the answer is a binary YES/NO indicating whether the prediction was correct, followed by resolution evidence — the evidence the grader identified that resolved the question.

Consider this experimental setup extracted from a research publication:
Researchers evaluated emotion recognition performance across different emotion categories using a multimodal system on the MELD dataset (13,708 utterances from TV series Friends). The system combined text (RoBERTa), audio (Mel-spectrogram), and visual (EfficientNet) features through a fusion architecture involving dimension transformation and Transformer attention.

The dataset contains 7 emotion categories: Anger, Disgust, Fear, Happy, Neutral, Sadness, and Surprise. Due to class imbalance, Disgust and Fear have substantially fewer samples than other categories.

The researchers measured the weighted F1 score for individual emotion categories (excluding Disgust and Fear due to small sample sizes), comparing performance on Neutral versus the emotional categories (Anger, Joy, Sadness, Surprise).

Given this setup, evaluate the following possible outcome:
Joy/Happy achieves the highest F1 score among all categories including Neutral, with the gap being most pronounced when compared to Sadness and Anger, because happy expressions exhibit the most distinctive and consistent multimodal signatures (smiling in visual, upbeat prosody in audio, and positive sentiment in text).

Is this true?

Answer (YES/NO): NO